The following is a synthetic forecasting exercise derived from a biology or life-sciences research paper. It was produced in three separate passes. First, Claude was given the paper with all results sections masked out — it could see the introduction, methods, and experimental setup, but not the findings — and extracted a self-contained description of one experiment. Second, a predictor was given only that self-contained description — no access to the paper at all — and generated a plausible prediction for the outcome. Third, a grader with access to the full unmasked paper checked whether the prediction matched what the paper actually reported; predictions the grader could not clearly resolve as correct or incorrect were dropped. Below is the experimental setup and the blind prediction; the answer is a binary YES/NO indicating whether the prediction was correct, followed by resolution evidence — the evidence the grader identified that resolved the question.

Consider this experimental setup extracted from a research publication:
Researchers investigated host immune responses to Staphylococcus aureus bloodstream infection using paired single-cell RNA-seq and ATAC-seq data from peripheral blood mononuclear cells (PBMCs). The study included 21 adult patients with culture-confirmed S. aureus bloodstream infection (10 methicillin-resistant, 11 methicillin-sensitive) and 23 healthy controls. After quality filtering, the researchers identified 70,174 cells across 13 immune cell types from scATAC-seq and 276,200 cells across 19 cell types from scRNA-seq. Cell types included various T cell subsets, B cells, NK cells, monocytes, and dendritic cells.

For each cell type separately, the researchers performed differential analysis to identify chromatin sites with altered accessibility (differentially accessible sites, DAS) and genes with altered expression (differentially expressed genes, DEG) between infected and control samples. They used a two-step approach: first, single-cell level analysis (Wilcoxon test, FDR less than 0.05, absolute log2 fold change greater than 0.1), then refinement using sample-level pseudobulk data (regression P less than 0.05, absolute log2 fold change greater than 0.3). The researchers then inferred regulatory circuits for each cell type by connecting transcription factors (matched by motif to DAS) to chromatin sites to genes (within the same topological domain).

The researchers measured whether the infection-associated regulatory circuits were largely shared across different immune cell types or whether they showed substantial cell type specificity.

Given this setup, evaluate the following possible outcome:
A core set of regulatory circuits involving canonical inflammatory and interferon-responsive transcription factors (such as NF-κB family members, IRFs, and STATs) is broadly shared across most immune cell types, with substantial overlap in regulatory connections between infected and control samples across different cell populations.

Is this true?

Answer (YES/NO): NO